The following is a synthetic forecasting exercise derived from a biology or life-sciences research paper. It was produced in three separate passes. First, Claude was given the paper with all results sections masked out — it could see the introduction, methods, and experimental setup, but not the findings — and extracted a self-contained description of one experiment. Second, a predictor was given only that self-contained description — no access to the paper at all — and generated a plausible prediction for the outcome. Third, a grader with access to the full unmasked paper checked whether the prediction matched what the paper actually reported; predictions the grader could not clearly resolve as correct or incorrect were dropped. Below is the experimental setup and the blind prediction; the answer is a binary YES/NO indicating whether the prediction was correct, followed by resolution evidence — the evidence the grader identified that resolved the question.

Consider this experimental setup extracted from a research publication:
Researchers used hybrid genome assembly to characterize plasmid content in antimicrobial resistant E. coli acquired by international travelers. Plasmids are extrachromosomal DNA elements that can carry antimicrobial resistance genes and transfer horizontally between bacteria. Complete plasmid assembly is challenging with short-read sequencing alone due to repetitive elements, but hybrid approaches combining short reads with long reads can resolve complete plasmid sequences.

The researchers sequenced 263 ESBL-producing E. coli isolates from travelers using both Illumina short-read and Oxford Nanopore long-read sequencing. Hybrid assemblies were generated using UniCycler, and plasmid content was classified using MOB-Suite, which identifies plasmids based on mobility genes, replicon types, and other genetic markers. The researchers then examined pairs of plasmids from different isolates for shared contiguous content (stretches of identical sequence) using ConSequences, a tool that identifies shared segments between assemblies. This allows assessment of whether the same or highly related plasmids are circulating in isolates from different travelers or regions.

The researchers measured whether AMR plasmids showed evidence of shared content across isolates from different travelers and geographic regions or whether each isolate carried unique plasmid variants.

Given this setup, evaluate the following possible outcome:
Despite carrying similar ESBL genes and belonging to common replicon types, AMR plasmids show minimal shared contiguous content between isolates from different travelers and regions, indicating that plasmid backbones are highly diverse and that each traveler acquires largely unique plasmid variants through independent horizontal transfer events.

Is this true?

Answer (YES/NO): YES